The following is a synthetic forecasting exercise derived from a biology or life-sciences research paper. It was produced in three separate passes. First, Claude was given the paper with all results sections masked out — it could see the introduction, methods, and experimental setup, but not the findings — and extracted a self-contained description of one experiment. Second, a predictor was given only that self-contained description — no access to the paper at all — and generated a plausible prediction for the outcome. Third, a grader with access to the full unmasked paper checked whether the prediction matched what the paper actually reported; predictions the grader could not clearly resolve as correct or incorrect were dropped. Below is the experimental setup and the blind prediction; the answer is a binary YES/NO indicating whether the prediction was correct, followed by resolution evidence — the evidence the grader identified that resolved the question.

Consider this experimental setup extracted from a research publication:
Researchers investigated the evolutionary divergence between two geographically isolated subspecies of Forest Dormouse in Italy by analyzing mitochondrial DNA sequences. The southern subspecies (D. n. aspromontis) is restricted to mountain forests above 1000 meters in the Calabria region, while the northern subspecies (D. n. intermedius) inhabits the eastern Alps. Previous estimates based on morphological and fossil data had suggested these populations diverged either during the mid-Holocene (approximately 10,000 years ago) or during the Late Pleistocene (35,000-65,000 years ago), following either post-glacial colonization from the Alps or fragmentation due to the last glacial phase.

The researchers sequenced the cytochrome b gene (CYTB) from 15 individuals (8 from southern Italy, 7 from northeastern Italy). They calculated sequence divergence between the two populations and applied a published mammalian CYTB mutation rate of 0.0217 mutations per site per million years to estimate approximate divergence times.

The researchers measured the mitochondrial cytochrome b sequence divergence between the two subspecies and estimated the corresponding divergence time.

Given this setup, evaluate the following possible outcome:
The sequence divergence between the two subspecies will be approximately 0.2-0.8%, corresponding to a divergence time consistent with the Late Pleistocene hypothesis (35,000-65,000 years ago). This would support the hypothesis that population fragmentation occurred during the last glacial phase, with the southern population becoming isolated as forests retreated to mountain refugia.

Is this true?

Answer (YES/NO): NO